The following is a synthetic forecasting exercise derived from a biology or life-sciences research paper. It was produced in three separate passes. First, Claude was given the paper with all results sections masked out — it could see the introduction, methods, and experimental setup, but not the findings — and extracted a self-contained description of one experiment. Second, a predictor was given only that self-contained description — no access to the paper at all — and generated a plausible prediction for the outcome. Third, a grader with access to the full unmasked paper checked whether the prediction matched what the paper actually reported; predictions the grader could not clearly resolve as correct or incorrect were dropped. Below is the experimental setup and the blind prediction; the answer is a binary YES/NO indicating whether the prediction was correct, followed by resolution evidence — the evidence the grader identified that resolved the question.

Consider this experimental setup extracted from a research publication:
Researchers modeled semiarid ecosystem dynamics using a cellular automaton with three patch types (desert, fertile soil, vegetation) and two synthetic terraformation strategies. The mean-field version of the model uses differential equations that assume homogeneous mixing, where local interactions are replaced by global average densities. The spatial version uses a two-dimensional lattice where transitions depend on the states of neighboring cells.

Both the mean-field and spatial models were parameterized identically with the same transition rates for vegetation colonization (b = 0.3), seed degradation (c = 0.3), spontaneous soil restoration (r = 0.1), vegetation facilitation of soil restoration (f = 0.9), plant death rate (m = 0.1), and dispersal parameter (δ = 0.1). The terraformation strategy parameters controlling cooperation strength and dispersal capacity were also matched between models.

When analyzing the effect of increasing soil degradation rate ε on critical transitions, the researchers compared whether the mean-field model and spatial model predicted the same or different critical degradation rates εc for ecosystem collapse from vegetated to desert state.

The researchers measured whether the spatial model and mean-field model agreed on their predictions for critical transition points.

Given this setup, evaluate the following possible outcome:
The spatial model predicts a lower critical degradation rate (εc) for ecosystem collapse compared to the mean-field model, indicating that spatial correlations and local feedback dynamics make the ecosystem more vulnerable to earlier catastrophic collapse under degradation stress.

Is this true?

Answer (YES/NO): NO